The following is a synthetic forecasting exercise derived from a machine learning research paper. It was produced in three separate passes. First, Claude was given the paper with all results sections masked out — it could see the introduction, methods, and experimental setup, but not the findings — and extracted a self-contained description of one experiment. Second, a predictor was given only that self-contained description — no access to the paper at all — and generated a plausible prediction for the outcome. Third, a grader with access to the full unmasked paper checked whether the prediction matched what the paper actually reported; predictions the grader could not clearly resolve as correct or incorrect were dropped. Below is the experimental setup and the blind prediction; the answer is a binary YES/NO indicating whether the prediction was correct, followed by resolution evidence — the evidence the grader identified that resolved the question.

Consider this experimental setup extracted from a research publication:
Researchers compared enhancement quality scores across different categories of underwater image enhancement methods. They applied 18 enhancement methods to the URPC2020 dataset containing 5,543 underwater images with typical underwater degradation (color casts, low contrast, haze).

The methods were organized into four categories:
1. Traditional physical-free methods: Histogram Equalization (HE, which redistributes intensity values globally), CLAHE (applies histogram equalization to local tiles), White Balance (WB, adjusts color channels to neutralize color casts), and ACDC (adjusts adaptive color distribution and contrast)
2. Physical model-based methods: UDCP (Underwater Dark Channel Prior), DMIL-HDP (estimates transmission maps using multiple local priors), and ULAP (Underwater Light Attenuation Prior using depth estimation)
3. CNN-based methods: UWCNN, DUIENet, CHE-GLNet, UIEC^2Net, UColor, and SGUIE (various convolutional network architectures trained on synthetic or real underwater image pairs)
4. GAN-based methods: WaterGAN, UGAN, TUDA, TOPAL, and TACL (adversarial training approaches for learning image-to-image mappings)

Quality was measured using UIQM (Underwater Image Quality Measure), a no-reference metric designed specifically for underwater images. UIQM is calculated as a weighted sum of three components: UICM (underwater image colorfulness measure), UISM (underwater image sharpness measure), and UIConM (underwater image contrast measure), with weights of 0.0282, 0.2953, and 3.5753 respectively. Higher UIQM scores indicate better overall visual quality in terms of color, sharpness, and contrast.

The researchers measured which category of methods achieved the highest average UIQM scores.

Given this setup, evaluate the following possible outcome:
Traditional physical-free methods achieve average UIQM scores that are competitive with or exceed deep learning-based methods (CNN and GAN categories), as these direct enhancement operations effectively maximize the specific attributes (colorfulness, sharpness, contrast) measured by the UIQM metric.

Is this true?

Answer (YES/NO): YES